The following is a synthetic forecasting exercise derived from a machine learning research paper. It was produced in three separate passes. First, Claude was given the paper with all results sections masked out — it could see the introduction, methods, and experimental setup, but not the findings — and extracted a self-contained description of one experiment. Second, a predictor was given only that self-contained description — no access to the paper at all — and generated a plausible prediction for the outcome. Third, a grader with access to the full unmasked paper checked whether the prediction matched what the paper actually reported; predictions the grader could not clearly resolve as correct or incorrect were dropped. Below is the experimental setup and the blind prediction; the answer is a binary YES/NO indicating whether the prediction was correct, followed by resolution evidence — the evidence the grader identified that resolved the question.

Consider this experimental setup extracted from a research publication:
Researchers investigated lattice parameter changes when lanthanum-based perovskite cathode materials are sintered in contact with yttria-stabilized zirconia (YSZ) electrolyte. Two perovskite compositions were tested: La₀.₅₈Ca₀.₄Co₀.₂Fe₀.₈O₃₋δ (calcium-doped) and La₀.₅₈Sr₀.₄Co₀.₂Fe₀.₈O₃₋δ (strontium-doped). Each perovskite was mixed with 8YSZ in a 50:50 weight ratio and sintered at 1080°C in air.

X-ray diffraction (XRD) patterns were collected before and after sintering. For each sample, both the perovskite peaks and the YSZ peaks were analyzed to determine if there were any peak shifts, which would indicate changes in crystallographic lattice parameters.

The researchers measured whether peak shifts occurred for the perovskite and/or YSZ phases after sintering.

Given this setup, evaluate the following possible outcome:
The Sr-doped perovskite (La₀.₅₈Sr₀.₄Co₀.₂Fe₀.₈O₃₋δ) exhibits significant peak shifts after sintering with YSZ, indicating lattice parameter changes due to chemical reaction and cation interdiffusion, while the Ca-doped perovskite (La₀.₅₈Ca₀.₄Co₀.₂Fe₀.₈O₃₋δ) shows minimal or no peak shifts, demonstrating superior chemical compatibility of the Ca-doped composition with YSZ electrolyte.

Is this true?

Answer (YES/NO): NO